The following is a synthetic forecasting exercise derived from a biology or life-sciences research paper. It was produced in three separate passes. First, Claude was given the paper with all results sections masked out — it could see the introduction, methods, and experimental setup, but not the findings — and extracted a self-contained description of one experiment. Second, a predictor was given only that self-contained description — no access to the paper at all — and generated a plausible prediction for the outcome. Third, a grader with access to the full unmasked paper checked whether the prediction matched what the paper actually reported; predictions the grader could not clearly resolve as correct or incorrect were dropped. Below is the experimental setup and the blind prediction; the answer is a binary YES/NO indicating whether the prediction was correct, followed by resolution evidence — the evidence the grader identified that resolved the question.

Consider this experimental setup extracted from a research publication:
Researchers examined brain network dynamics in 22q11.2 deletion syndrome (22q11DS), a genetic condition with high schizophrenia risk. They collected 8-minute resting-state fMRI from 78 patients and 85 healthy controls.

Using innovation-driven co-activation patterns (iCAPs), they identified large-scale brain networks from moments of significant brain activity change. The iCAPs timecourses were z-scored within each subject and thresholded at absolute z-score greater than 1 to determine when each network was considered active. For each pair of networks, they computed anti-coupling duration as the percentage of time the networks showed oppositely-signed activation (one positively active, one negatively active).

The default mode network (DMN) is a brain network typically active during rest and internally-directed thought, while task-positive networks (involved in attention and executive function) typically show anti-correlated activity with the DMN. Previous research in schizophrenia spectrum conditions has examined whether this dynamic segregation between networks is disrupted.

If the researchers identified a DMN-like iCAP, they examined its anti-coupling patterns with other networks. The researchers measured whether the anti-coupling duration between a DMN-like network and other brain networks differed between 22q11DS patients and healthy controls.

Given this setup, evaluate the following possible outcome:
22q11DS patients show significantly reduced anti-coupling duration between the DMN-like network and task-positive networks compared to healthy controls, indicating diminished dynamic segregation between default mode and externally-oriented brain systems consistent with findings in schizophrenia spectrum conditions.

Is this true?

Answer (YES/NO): NO